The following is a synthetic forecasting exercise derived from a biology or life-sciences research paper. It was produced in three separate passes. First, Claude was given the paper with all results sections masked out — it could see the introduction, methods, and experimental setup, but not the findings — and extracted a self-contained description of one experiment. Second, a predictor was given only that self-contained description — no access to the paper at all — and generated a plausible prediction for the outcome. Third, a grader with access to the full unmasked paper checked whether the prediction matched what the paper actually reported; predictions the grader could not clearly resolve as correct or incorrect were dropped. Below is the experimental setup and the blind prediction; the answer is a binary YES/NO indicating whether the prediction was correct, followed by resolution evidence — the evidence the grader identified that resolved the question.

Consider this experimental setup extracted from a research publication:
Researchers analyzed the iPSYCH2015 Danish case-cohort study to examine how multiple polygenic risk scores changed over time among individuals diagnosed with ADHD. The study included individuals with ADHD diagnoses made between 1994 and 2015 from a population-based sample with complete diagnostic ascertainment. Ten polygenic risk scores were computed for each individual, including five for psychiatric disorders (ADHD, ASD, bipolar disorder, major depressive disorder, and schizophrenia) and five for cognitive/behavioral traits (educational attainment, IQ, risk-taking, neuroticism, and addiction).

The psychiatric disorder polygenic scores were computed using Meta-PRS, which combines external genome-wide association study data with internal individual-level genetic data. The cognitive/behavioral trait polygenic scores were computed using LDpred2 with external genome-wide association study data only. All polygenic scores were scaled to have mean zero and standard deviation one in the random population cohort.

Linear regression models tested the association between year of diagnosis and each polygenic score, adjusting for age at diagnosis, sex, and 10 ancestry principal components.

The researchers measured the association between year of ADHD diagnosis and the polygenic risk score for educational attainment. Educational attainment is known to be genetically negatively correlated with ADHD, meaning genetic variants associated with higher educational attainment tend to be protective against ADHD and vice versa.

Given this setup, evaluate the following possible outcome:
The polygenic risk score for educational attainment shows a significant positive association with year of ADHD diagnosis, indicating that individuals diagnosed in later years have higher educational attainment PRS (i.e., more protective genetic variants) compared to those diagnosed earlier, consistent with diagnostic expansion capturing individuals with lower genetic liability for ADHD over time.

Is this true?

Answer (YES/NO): NO